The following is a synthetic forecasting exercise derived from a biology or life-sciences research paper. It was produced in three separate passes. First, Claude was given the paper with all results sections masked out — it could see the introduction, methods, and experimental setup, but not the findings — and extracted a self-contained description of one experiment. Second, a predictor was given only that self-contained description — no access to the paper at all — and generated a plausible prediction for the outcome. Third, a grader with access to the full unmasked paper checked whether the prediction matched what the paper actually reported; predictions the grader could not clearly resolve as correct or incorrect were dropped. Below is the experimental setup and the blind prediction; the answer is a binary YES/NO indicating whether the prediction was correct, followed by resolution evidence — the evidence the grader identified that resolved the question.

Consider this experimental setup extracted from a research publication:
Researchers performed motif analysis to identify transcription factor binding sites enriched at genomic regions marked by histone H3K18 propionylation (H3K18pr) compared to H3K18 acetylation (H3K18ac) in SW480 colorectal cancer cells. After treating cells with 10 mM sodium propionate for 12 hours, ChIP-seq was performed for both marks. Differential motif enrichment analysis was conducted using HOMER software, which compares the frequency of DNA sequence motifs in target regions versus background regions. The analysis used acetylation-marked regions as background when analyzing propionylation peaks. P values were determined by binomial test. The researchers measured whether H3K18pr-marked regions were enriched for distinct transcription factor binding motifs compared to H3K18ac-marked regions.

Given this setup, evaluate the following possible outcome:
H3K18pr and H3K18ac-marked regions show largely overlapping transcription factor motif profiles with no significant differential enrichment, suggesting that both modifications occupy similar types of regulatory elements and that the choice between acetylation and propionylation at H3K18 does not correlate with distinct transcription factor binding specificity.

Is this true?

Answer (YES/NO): NO